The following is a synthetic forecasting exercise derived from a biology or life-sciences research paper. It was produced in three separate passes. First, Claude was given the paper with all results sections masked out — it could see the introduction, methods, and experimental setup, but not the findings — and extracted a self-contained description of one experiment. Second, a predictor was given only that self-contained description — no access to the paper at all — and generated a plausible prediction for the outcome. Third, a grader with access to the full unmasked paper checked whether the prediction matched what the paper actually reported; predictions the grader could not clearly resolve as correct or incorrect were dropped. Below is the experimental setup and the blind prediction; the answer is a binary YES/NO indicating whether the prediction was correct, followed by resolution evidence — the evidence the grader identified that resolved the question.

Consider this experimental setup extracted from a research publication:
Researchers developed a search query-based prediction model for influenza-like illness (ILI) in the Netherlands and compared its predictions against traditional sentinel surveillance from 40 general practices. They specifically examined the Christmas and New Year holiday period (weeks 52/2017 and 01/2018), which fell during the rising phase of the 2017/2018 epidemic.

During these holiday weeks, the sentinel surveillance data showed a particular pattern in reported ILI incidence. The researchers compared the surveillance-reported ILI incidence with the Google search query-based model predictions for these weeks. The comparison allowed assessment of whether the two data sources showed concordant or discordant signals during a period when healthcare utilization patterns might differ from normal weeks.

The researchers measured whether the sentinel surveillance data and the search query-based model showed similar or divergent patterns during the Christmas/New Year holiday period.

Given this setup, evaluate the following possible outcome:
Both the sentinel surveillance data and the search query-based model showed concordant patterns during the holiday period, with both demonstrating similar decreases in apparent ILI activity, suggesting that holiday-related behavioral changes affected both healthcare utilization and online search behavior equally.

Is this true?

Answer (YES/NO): NO